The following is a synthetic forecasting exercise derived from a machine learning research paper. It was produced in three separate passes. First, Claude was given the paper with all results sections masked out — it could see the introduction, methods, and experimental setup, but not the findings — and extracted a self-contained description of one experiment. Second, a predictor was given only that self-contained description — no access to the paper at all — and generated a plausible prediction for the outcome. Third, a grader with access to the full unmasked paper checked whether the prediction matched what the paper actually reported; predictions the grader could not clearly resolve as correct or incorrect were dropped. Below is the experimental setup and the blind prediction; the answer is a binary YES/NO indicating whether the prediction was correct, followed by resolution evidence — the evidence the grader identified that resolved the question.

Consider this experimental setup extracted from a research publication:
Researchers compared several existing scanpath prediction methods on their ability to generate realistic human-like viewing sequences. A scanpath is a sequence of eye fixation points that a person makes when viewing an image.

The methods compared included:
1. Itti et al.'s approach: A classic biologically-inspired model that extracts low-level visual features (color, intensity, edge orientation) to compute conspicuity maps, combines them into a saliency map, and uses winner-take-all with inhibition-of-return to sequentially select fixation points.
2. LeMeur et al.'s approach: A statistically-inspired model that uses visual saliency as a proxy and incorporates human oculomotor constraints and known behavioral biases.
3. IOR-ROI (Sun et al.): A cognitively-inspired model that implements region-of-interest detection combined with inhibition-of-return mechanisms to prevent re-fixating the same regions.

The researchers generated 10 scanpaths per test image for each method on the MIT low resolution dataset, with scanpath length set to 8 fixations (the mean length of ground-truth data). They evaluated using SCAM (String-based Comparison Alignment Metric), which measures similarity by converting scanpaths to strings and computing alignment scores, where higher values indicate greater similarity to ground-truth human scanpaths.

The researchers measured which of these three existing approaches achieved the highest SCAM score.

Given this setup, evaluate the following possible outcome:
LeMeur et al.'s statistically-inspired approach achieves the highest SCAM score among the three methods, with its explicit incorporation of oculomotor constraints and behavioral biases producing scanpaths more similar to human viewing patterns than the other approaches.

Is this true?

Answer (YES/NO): YES